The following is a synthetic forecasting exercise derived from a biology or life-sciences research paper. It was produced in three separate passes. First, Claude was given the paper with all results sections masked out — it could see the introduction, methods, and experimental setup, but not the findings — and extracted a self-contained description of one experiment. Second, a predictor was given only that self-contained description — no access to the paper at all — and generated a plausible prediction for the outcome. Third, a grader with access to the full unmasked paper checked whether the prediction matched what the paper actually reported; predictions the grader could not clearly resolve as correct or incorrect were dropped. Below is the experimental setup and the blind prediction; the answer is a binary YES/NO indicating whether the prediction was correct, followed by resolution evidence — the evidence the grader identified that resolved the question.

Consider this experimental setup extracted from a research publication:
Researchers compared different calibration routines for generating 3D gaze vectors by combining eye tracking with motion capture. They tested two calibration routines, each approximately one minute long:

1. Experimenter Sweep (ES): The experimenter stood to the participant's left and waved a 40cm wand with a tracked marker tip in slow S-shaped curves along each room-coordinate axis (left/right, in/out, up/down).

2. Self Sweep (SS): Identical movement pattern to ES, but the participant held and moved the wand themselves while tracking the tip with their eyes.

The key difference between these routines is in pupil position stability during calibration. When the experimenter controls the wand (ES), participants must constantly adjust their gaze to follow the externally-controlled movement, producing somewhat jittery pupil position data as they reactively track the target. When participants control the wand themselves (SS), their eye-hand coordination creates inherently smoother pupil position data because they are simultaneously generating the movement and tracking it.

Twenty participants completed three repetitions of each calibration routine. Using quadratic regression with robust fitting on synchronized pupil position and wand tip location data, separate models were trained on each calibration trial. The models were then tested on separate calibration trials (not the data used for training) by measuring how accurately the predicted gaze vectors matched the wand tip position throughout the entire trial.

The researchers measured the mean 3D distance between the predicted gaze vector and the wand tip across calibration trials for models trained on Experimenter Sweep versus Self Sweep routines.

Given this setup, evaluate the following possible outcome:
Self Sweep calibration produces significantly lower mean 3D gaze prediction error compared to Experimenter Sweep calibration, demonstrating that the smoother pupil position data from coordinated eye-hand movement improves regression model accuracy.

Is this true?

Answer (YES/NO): NO